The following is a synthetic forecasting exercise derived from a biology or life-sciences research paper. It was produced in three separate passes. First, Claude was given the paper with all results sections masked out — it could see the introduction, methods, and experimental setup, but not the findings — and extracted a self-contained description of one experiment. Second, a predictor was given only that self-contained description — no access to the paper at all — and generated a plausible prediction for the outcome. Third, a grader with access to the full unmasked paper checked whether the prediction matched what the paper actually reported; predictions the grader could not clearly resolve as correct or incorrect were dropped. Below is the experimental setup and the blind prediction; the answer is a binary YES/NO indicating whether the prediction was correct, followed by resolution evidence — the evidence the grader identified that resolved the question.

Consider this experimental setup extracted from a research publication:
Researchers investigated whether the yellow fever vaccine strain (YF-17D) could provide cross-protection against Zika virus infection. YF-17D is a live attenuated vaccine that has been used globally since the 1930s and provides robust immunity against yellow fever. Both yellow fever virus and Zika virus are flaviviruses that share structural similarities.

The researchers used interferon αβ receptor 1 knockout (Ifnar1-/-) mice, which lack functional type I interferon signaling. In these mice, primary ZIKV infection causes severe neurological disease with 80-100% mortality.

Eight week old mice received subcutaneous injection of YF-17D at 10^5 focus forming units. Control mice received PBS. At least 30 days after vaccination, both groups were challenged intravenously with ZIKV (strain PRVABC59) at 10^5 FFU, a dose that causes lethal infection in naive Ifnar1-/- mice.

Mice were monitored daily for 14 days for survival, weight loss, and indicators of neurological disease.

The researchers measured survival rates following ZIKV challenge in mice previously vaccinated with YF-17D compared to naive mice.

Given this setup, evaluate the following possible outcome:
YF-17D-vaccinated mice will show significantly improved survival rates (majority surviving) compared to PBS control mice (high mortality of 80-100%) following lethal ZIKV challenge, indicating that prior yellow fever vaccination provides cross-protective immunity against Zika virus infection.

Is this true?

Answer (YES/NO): YES